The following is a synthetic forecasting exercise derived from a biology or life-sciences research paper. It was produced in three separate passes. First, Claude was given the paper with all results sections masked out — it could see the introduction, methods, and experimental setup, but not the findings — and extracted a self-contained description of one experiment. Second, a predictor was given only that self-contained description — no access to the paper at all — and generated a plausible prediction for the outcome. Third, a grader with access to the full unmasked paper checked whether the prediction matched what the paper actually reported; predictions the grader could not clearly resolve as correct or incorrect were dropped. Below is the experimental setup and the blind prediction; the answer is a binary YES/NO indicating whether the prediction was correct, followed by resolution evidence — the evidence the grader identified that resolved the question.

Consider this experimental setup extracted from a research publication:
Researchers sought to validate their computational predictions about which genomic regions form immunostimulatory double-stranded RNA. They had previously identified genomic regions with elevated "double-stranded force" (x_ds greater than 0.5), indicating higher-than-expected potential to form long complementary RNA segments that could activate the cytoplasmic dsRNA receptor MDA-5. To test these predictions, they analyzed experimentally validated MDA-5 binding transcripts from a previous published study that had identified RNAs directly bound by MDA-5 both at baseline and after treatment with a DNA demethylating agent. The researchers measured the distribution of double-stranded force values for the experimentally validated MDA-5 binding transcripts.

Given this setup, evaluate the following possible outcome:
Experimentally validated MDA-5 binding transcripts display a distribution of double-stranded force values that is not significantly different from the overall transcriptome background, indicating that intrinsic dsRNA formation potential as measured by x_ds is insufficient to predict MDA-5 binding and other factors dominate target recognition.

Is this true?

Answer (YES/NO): NO